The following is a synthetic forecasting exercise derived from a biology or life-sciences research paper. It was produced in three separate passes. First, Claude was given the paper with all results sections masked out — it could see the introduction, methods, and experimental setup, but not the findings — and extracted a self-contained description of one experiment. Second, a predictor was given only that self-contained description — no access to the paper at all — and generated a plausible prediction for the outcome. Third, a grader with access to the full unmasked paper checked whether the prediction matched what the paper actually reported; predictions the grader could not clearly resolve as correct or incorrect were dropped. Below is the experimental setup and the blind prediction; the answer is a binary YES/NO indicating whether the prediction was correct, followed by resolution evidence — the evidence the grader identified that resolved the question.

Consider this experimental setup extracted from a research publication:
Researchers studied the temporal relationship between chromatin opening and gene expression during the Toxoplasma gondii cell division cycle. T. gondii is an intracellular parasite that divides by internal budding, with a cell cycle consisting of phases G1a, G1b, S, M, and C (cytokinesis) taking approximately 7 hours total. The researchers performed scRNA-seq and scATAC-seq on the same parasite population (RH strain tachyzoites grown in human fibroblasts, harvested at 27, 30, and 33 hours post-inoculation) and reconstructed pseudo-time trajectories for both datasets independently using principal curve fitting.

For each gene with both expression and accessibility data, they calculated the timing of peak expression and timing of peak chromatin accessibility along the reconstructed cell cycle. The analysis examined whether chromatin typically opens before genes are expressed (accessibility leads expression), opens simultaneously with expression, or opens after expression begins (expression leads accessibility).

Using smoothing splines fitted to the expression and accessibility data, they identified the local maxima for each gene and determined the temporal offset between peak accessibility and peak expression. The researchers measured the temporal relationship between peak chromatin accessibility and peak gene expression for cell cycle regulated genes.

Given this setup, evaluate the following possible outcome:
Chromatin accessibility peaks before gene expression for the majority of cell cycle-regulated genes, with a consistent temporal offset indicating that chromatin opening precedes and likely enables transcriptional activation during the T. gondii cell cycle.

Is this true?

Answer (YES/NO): NO